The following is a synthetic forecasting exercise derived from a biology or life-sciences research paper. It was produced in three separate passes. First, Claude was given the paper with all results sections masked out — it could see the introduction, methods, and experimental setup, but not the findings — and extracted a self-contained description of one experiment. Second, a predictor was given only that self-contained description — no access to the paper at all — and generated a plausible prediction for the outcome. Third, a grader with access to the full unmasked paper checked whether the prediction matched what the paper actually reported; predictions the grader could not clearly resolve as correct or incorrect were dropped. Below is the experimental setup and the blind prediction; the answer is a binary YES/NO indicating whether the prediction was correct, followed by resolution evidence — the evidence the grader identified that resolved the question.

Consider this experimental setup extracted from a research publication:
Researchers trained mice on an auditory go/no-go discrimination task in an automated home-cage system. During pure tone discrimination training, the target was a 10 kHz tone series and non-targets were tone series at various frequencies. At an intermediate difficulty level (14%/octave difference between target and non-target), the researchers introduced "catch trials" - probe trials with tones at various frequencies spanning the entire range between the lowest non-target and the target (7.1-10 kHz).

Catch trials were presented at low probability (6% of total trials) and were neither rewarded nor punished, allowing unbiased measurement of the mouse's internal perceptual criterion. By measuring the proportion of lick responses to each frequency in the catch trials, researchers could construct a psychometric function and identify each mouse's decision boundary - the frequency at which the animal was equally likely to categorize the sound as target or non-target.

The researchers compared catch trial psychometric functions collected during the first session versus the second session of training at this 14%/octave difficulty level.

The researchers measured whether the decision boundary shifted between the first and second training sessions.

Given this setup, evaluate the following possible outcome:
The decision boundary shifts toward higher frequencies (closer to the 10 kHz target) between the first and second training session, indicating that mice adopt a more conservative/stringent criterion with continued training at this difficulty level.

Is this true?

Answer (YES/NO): YES